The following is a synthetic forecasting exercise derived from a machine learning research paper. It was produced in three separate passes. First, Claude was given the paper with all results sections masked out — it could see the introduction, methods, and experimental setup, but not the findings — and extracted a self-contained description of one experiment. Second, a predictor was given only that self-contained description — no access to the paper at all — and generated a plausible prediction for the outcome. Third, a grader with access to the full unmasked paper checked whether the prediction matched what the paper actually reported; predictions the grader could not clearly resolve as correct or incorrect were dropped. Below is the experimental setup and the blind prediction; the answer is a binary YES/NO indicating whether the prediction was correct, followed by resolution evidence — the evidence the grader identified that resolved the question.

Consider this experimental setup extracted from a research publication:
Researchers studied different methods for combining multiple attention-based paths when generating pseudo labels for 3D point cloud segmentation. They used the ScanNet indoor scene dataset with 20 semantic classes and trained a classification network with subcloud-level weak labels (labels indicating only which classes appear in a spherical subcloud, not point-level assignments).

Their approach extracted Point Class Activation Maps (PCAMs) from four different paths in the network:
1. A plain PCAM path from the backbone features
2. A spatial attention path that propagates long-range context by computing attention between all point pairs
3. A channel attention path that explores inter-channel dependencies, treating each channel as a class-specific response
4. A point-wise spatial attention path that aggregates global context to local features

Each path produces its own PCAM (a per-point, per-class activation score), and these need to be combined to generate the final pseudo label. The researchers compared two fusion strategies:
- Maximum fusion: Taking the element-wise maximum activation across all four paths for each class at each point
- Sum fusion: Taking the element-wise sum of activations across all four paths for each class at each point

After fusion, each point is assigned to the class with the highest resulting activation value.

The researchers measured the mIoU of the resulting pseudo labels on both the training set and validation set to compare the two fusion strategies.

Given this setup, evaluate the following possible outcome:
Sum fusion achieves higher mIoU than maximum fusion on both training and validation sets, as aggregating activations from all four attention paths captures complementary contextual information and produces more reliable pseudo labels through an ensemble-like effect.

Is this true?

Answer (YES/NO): NO